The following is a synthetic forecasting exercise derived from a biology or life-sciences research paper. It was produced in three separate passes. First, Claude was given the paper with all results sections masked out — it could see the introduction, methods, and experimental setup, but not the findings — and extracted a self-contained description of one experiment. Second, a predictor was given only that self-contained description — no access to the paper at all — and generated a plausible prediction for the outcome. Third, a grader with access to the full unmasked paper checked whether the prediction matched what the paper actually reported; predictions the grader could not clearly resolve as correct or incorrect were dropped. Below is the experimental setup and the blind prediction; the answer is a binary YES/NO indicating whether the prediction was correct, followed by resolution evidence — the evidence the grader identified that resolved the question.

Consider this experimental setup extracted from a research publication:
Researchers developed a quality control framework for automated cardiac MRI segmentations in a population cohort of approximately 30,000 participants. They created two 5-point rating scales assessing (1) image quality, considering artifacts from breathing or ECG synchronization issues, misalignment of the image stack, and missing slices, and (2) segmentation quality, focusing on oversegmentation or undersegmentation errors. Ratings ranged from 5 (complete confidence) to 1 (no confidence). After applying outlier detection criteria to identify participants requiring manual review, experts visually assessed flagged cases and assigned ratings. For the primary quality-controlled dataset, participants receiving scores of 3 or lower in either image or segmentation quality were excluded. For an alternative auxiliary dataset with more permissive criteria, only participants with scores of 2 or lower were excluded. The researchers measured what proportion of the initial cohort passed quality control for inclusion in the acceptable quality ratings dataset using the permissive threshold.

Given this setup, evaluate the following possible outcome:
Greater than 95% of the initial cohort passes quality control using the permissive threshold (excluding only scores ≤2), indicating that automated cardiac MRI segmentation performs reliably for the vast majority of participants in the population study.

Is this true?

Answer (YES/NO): NO